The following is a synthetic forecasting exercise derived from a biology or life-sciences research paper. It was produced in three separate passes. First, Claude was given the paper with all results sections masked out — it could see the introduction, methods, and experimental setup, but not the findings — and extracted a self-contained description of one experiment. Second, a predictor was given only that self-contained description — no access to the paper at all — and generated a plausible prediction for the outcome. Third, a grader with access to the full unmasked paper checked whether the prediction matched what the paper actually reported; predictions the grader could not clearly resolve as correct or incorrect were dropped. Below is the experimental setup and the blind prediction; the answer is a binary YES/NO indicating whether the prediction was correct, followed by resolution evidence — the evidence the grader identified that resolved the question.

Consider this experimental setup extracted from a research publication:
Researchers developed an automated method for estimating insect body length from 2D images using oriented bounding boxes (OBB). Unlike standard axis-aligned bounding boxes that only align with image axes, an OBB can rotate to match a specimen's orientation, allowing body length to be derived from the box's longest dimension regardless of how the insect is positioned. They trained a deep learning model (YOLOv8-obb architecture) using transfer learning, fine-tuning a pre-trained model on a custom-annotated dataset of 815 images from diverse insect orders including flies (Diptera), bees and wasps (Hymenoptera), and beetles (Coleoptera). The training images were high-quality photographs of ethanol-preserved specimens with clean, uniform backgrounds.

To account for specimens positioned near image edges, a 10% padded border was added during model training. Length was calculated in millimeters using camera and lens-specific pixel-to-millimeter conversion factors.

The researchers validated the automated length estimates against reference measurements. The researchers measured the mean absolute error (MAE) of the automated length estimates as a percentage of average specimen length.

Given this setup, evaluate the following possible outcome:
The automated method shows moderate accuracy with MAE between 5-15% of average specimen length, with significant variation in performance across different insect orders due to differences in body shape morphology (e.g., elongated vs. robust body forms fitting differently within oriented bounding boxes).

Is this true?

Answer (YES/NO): NO